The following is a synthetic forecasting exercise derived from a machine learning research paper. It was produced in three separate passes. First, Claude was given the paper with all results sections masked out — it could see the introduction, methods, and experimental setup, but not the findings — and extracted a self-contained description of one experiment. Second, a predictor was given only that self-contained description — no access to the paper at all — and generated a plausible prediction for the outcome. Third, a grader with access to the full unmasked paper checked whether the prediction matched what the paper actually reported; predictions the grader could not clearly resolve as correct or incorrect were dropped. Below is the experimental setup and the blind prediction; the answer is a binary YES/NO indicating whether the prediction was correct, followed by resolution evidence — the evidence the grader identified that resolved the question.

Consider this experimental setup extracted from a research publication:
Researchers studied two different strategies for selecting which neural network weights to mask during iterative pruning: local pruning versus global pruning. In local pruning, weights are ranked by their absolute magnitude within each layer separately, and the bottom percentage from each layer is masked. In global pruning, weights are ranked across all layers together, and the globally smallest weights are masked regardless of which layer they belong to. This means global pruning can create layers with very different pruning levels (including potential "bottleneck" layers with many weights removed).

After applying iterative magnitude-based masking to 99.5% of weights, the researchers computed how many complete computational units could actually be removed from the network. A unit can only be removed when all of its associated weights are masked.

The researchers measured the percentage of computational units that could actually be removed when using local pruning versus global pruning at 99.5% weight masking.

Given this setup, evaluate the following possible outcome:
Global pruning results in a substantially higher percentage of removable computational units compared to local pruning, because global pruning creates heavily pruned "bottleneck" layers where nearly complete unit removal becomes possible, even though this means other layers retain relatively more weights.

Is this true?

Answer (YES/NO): NO